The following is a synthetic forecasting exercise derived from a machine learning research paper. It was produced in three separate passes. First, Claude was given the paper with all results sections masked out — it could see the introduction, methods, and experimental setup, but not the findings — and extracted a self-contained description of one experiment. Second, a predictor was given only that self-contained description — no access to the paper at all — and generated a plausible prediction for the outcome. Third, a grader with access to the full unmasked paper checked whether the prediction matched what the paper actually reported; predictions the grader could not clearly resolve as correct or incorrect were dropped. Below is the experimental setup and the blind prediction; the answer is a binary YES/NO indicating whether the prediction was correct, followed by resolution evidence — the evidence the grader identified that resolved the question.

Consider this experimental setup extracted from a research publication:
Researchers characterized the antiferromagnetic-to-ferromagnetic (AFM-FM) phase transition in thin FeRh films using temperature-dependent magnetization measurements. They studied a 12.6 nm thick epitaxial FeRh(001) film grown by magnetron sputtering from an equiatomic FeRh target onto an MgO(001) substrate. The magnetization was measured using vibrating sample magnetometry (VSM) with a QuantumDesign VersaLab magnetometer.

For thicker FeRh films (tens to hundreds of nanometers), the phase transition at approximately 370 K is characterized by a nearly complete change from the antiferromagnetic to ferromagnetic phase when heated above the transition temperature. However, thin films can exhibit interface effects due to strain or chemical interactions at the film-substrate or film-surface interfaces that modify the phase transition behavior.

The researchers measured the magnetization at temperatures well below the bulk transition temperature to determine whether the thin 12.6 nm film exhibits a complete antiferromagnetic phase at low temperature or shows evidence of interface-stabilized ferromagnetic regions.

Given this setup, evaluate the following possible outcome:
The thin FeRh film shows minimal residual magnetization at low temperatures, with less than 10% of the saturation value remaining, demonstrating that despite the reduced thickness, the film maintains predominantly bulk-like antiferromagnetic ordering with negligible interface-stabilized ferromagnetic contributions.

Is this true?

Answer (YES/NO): NO